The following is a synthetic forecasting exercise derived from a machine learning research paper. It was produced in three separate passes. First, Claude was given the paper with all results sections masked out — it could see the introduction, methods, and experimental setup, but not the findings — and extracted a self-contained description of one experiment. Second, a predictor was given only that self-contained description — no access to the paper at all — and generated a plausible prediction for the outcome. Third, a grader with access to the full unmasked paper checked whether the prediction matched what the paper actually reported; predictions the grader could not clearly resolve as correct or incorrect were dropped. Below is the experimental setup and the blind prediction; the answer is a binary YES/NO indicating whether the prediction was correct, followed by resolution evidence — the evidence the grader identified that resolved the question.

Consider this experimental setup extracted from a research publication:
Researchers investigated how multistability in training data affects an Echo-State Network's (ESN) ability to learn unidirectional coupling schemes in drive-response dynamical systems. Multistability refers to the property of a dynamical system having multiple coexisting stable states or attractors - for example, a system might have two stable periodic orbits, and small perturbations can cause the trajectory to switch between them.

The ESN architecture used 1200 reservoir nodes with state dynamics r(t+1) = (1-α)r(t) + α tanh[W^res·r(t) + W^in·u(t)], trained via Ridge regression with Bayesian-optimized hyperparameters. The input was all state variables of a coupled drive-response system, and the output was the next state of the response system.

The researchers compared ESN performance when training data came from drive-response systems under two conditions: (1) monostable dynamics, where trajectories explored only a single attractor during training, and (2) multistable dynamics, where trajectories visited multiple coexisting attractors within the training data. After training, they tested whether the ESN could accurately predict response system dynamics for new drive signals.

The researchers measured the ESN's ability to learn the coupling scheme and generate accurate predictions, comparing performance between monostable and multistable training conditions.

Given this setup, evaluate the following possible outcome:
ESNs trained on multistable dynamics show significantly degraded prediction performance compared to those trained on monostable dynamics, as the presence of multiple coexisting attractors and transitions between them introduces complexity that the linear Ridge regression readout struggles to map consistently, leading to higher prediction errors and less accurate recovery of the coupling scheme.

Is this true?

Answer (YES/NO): YES